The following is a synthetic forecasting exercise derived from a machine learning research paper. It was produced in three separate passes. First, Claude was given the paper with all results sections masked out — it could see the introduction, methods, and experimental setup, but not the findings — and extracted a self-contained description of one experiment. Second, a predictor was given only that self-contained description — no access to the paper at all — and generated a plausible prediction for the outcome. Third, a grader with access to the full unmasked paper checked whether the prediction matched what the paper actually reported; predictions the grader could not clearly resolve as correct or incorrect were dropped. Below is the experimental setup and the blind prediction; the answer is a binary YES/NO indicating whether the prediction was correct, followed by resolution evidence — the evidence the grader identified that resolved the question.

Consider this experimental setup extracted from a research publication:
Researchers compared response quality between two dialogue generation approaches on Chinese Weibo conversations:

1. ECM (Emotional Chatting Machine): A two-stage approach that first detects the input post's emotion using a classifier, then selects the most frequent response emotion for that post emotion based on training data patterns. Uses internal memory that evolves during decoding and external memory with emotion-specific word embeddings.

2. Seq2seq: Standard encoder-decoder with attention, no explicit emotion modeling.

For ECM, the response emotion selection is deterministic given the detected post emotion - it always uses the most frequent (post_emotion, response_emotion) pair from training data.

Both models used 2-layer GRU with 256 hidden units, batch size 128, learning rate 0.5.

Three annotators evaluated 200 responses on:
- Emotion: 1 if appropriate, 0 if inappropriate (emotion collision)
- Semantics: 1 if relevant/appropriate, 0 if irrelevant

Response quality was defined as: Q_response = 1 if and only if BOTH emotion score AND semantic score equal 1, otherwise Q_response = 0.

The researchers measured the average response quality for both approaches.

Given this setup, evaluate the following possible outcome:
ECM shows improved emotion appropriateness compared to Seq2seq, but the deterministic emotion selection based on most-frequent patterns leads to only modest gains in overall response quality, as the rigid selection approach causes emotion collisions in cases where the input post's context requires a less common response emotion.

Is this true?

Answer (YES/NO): NO